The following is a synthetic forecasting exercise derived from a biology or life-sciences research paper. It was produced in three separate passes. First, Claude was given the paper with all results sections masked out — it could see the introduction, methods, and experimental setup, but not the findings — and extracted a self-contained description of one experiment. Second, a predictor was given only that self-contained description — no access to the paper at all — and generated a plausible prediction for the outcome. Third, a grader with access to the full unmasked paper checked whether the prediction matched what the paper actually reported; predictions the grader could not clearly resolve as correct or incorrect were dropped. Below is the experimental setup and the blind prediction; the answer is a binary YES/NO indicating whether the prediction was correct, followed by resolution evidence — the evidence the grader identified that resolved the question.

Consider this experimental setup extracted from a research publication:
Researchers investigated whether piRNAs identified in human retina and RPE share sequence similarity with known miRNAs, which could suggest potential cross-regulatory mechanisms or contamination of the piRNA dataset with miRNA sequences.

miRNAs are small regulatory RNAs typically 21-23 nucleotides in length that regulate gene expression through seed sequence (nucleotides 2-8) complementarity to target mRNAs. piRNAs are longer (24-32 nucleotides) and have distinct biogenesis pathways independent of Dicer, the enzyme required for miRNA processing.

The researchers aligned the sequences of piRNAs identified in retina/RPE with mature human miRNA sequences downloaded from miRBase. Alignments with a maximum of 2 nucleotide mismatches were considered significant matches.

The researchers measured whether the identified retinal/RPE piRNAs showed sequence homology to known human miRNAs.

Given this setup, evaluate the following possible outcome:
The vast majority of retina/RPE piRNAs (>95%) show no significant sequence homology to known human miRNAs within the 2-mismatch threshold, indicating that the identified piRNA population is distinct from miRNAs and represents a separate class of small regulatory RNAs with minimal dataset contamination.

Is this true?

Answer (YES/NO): YES